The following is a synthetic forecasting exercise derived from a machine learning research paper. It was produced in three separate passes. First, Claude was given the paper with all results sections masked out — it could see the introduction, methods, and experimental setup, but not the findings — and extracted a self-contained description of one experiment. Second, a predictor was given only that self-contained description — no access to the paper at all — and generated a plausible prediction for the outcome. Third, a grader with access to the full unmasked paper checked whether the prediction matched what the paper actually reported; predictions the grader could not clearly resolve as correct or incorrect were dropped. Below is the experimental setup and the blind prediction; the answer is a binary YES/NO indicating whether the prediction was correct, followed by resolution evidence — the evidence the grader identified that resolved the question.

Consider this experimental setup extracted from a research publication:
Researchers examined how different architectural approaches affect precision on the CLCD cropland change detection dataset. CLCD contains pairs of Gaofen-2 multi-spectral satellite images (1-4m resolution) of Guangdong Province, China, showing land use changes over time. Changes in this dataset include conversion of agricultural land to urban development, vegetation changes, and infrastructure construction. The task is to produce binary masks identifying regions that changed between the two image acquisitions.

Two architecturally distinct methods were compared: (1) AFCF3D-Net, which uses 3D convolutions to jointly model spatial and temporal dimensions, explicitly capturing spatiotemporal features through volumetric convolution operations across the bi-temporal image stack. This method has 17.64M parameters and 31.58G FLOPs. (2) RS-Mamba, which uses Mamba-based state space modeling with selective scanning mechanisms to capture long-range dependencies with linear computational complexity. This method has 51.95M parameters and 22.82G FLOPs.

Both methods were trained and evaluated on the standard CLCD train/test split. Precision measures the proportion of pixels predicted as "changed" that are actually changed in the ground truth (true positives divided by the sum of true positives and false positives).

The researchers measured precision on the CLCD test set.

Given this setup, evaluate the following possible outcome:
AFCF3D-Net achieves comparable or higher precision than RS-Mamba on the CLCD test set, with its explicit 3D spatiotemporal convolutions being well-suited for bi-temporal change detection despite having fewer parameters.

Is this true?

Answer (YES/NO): YES